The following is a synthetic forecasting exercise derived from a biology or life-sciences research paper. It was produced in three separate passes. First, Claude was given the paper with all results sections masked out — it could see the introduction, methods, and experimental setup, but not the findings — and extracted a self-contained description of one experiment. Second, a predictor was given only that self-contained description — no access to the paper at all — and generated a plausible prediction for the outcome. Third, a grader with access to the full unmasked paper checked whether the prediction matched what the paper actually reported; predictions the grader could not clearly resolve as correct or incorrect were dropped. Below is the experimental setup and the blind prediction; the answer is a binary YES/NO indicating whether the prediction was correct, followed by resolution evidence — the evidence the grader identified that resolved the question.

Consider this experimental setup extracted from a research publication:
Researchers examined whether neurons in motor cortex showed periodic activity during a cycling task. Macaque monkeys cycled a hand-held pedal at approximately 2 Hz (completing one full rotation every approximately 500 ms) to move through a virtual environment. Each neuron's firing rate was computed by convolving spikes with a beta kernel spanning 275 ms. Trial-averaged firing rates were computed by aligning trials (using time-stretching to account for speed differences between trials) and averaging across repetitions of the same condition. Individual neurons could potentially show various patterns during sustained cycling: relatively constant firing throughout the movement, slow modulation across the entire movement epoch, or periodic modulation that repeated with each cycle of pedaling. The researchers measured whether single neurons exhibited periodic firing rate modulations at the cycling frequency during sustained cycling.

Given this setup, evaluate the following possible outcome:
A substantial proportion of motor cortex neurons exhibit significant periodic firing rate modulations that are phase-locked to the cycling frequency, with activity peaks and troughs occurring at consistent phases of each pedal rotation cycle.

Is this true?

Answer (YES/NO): YES